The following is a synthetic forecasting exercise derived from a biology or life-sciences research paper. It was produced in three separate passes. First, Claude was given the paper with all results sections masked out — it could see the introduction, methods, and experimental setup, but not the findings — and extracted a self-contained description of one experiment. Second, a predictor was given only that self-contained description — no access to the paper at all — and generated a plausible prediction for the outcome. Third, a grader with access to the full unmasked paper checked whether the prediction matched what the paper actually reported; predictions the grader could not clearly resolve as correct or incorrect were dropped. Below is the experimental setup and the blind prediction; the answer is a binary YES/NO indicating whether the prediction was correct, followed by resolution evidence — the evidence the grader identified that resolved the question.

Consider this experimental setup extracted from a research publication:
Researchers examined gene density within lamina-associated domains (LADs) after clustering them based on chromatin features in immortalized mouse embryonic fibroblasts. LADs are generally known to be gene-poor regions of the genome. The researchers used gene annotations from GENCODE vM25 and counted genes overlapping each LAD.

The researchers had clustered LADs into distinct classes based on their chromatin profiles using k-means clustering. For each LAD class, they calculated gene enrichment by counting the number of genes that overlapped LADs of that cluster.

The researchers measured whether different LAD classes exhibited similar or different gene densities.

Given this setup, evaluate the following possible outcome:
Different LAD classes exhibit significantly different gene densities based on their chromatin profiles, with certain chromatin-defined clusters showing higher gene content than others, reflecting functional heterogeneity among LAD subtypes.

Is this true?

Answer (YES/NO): NO